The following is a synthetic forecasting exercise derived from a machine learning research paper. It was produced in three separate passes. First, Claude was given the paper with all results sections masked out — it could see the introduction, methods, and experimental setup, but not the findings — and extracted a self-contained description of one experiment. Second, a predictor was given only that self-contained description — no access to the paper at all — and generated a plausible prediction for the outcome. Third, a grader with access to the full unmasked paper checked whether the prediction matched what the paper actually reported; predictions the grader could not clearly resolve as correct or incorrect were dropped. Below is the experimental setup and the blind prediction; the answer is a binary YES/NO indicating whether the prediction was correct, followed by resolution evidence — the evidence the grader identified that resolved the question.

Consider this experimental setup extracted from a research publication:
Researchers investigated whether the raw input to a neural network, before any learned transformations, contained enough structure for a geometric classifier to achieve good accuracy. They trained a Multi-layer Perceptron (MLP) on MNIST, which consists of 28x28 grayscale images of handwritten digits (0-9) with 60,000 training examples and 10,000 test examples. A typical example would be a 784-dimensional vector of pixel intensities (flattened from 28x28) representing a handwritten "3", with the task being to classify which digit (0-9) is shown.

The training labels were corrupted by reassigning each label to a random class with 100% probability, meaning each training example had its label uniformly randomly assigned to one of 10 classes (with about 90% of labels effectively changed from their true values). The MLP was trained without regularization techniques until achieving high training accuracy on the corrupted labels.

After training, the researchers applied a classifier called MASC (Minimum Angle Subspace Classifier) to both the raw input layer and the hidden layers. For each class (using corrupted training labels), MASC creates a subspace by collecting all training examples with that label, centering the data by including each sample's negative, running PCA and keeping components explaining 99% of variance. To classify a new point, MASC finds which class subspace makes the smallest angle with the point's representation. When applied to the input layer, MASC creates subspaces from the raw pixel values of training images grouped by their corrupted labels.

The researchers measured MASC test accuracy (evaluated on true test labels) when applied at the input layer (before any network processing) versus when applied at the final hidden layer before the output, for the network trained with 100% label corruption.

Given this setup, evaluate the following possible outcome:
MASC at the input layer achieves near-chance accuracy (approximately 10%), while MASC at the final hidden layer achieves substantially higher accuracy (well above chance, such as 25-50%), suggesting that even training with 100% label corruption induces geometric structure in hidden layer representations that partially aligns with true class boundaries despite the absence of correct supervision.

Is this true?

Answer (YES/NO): NO